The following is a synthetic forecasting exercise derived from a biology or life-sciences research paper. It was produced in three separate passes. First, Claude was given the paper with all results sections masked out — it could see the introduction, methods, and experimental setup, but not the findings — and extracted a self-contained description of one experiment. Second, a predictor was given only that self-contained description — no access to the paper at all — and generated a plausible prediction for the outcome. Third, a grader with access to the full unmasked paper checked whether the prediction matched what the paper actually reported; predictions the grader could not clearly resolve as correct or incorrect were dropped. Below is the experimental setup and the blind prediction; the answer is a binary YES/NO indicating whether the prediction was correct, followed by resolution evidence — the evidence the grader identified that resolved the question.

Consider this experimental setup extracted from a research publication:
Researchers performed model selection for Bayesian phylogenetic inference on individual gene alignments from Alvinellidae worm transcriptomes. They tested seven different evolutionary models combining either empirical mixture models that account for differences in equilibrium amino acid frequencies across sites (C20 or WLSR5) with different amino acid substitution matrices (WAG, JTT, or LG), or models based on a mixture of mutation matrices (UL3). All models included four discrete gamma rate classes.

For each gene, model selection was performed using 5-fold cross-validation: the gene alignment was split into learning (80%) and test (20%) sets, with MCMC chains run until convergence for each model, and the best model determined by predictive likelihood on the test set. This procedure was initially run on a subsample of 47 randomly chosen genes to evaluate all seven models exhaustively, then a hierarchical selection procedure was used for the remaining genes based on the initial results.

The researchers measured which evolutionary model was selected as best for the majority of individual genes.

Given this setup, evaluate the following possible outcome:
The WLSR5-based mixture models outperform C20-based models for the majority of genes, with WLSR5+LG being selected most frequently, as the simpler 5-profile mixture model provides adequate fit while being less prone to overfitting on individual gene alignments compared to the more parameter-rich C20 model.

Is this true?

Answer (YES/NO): NO